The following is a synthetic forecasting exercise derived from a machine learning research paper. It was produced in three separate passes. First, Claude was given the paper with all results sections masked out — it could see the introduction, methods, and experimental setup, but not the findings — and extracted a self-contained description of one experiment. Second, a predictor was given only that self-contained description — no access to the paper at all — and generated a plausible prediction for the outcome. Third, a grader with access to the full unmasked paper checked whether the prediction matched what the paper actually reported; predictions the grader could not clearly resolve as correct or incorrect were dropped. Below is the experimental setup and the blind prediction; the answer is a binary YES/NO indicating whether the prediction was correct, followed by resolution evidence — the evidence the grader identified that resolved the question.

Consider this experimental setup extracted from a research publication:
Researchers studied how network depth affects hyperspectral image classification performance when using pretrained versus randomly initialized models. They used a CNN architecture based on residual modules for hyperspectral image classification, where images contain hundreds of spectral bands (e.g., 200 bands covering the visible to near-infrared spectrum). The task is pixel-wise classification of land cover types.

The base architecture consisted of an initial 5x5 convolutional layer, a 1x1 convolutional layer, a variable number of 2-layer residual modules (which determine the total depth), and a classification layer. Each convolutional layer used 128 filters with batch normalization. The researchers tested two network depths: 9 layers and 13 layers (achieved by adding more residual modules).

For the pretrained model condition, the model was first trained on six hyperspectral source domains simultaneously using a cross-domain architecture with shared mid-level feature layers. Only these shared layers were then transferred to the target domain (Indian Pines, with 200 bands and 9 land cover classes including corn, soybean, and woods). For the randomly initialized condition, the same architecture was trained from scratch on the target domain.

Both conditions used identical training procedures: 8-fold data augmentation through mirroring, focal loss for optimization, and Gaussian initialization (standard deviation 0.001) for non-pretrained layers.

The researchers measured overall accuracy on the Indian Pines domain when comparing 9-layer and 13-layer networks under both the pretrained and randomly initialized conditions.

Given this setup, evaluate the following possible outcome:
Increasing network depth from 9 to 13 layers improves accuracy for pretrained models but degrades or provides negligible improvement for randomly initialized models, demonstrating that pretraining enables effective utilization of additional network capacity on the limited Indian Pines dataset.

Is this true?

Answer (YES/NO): YES